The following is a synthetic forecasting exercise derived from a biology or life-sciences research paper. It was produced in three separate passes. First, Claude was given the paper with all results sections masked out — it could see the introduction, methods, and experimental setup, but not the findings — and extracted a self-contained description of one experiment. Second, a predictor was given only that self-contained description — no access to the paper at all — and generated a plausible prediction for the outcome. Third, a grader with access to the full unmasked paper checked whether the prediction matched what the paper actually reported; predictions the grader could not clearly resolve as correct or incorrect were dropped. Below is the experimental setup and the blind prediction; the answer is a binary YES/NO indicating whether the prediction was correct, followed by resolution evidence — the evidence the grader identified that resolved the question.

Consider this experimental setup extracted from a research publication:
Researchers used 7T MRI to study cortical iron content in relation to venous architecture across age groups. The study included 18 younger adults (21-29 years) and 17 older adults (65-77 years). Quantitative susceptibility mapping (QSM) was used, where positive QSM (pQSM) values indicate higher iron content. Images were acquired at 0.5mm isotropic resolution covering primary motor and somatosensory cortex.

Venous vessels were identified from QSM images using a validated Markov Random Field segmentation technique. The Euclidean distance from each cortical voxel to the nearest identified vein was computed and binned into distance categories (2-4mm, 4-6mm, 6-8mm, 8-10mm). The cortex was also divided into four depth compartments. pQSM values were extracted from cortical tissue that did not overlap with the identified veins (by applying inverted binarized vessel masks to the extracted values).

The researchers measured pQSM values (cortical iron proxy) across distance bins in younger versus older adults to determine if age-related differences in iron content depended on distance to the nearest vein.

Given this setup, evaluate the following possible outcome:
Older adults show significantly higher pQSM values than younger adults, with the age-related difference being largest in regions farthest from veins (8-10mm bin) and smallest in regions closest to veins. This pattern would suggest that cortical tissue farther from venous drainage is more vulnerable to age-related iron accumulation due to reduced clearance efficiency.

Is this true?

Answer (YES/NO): NO